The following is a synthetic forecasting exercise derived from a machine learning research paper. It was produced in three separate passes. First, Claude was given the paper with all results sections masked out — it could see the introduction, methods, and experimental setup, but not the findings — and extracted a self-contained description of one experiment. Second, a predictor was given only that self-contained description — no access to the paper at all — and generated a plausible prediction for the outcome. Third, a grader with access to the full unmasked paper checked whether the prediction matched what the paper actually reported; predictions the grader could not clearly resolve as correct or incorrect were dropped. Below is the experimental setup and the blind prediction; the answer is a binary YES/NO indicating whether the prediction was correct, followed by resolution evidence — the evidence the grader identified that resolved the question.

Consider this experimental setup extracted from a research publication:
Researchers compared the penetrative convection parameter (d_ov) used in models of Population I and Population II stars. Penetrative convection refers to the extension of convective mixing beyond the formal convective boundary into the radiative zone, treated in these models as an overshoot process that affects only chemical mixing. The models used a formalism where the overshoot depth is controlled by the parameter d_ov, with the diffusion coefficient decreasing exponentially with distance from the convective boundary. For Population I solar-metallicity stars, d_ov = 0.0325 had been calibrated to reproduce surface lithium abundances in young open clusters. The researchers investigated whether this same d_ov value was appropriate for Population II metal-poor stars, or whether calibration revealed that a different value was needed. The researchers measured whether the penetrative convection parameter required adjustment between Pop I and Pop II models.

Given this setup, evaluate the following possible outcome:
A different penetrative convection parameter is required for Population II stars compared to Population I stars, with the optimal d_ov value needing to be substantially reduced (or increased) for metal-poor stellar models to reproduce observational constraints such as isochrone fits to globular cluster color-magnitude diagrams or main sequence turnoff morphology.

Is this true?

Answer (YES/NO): NO